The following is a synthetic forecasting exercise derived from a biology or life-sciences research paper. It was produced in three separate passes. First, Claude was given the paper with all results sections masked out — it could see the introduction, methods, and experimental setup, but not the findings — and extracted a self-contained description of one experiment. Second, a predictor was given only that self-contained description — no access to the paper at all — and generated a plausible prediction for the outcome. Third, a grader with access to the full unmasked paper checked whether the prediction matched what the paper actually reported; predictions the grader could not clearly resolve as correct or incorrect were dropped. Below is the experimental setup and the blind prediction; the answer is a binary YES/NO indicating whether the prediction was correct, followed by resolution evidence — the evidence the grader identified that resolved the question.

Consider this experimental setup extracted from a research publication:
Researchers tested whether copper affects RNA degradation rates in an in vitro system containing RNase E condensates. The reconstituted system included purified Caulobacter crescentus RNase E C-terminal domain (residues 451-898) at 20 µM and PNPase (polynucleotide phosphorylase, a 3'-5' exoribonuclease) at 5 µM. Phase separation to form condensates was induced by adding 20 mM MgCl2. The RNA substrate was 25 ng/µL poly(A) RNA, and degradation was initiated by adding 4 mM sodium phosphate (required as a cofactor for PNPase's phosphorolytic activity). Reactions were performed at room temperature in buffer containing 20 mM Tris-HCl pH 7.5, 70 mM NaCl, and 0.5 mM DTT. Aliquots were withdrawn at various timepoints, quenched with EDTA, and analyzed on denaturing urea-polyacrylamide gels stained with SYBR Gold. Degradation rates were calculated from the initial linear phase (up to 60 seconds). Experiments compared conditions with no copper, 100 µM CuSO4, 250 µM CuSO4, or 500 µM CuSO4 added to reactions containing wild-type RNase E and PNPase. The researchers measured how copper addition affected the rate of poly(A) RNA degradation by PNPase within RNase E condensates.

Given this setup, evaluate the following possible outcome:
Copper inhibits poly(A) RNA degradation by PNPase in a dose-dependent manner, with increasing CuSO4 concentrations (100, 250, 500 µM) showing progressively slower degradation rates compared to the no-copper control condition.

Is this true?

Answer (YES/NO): NO